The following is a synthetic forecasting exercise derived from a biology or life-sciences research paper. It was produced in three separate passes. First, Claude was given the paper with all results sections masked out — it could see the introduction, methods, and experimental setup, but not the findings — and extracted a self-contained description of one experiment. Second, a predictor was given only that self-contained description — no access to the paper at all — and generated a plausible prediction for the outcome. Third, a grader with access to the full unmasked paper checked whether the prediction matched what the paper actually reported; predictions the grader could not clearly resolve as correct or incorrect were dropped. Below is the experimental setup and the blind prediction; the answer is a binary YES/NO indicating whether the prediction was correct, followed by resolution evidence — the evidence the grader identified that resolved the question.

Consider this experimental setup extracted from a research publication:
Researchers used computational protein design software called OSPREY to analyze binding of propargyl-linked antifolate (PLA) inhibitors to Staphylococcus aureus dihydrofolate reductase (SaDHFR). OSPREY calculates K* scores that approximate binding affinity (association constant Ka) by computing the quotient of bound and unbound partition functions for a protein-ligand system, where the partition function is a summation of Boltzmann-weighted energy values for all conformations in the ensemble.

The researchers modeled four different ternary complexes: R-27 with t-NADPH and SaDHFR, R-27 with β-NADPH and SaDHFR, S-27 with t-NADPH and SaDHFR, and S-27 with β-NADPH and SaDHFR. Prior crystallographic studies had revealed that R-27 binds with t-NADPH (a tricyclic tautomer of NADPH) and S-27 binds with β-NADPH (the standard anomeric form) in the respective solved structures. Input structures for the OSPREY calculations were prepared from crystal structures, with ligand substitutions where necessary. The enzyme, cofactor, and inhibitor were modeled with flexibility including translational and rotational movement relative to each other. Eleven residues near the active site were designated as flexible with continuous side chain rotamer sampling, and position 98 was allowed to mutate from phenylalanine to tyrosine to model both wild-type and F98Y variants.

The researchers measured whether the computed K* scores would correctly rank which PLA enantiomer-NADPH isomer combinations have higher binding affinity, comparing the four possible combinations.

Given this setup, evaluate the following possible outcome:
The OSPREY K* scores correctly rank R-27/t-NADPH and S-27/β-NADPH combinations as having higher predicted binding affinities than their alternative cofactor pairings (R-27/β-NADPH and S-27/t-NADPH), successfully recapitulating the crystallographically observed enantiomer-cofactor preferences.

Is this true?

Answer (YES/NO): YES